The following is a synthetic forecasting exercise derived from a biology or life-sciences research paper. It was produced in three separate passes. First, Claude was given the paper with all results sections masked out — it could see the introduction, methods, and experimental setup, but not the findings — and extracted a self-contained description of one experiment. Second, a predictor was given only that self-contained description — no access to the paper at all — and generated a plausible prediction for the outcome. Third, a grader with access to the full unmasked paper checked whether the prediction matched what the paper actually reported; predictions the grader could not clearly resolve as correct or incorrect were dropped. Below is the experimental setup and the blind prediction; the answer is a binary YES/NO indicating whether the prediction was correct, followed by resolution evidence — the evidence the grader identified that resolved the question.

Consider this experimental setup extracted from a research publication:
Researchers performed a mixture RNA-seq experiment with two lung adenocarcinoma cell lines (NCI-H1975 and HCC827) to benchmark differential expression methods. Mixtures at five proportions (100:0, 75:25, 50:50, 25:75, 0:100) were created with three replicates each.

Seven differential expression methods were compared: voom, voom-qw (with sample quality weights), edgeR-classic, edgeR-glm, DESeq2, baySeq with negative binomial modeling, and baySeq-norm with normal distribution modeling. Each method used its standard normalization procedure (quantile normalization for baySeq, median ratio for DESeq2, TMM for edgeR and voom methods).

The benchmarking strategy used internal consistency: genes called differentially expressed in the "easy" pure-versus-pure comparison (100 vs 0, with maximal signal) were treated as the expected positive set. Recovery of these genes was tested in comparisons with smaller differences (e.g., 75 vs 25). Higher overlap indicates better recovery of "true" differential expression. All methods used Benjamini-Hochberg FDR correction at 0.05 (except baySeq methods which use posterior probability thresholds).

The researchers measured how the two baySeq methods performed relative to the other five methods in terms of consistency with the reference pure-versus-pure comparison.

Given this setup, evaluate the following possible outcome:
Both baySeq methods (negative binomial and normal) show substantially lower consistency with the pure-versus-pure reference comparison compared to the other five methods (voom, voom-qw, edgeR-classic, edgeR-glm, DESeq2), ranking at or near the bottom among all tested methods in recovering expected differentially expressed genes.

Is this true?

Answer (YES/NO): YES